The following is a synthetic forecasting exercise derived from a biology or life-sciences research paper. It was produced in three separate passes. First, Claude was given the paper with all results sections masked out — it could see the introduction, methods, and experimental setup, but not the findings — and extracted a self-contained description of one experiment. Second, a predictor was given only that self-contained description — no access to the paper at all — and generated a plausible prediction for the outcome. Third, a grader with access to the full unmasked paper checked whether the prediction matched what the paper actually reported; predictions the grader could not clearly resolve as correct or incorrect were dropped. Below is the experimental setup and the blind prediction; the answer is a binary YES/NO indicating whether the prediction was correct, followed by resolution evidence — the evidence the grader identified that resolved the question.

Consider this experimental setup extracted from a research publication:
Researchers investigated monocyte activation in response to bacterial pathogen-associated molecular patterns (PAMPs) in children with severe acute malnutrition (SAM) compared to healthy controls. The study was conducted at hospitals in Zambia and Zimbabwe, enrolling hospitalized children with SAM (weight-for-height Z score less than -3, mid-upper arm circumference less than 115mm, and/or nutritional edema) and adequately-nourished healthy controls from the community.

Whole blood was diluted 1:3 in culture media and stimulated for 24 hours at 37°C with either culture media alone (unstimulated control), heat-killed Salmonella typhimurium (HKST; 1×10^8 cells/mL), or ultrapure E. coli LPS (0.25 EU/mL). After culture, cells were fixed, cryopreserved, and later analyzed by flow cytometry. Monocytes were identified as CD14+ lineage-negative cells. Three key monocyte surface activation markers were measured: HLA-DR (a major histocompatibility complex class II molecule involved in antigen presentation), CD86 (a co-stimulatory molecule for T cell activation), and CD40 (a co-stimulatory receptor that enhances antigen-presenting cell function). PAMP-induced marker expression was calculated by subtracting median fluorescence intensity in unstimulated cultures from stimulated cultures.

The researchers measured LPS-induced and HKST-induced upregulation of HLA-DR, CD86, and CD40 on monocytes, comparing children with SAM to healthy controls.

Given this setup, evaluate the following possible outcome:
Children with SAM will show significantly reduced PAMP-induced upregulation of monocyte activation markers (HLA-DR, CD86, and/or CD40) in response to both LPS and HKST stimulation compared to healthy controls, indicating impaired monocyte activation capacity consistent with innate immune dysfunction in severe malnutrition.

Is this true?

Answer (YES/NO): YES